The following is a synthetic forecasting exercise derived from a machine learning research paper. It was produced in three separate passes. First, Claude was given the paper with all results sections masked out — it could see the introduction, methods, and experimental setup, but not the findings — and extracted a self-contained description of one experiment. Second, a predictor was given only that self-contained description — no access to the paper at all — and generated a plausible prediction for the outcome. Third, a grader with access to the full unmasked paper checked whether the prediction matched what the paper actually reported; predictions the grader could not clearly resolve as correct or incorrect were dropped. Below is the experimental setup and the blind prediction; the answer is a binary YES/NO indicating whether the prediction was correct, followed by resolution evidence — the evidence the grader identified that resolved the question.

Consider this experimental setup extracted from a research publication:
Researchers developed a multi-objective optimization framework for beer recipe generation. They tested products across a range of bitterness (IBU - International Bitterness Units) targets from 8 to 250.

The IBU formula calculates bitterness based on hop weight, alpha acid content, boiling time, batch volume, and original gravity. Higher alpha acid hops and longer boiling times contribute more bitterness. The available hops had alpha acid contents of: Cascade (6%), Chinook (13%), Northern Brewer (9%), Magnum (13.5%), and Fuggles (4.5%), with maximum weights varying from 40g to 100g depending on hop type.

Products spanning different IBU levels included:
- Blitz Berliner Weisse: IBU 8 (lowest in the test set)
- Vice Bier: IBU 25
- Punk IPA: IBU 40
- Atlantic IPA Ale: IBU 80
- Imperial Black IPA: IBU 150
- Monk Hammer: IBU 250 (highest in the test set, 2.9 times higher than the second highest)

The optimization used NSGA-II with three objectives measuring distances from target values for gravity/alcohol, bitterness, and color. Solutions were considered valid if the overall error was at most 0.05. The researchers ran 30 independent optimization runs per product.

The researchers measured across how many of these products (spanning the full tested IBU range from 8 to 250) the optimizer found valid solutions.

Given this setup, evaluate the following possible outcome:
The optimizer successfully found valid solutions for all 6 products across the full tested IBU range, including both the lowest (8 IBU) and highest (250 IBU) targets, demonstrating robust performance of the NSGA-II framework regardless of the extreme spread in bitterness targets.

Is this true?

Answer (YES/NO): YES